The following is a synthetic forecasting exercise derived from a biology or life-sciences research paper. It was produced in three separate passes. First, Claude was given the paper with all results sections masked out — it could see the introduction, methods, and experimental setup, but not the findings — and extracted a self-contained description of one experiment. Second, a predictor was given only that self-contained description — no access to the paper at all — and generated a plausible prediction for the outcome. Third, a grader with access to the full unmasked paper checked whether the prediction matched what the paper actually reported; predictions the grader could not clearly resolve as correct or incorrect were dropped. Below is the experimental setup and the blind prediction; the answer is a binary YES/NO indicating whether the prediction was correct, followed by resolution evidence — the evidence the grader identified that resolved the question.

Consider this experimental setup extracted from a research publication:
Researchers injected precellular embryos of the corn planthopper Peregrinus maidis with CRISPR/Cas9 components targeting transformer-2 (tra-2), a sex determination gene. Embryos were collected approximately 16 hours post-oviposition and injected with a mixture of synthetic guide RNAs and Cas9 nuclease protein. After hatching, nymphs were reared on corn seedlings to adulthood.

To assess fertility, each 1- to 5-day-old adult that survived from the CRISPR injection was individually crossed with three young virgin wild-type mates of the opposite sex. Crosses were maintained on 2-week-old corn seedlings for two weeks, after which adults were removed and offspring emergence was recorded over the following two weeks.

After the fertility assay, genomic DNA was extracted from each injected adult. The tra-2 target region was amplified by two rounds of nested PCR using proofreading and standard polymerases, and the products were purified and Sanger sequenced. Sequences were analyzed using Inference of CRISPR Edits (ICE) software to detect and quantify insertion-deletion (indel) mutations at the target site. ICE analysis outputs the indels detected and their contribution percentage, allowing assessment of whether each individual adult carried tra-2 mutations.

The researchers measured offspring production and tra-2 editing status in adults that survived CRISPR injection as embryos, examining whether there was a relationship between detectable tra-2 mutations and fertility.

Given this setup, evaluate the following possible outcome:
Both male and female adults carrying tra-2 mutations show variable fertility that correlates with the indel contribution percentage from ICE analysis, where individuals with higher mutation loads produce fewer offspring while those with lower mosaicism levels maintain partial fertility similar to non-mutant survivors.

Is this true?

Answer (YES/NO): NO